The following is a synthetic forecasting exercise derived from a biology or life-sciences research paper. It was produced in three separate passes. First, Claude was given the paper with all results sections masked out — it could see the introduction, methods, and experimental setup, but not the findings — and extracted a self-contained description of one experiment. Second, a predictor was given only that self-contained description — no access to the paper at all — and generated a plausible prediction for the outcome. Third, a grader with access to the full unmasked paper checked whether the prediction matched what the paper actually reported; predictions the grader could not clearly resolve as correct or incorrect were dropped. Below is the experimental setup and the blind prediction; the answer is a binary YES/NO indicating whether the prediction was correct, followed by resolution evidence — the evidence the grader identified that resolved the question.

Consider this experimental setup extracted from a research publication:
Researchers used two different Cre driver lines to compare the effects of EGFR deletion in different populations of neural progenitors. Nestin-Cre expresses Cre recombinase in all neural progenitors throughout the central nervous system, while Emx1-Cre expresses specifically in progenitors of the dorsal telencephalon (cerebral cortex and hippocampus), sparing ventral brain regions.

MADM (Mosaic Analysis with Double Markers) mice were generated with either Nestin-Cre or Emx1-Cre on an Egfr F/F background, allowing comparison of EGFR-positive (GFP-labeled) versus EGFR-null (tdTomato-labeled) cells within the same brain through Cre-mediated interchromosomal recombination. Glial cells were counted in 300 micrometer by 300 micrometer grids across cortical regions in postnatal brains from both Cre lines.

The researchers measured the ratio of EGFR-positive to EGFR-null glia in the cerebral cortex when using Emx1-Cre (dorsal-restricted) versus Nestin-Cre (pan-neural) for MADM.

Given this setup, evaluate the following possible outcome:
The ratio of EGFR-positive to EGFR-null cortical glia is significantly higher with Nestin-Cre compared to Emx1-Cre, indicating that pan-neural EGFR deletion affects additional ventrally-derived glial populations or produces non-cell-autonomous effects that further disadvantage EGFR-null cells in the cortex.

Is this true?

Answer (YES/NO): NO